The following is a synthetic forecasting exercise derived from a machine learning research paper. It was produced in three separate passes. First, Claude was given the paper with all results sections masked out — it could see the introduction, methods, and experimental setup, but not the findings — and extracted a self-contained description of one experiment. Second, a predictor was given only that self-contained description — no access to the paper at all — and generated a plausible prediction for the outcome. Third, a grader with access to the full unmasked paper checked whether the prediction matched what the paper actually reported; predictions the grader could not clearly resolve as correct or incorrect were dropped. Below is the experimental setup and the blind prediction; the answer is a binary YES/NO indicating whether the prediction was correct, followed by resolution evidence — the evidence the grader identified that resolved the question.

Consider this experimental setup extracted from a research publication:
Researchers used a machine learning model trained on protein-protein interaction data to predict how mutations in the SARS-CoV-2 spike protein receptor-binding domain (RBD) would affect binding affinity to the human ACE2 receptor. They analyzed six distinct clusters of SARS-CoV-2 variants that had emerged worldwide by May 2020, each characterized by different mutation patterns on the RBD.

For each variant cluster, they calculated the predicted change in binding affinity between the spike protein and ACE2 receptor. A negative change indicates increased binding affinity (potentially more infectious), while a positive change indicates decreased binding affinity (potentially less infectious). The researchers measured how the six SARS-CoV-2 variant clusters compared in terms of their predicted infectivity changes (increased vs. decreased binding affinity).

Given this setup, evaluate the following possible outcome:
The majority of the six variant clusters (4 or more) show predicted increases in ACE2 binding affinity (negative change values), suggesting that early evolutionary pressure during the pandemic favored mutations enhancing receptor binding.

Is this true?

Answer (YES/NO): YES